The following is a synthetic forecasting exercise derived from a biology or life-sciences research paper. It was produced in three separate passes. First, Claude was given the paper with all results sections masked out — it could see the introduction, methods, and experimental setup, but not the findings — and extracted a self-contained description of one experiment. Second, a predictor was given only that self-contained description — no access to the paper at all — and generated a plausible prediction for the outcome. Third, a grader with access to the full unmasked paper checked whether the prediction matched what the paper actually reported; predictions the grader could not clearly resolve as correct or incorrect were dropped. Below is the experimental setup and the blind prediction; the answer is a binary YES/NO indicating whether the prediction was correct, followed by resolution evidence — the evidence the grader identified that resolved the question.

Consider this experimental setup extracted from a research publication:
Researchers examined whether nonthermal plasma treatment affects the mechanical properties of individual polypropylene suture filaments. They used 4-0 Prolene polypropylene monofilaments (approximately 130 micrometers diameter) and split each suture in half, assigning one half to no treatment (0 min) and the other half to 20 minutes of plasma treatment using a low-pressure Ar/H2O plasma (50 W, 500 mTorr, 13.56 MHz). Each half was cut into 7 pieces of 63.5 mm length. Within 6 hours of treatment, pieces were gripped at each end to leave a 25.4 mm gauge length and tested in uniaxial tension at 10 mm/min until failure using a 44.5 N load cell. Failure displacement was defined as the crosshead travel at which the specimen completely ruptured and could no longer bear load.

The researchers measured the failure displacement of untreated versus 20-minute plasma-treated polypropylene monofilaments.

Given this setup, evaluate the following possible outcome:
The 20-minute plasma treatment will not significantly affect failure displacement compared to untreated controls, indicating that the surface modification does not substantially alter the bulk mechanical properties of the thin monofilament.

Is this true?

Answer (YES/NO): NO